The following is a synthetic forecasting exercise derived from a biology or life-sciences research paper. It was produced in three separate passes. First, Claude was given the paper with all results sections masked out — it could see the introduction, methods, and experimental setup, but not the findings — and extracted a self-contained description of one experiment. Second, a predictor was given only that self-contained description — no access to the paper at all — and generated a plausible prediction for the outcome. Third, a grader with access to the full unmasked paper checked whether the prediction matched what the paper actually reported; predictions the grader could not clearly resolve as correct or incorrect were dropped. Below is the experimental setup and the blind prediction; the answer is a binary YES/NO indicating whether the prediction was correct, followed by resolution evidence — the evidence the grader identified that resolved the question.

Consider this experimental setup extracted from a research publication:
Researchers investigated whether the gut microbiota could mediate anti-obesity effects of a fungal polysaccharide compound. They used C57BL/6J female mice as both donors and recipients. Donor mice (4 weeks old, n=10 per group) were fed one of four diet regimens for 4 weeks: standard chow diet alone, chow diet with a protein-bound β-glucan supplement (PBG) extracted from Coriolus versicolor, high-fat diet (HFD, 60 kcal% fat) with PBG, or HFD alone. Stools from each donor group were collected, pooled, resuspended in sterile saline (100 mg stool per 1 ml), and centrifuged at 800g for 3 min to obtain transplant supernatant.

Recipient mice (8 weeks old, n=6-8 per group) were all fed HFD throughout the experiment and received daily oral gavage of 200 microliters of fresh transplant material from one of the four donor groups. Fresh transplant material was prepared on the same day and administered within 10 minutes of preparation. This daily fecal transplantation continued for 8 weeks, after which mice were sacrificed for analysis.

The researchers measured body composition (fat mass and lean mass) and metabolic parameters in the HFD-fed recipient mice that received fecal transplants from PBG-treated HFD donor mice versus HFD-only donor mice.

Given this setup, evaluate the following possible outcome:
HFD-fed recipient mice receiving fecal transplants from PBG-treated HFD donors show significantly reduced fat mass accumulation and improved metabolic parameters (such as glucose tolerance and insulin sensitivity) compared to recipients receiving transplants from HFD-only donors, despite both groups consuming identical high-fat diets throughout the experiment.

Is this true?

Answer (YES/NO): NO